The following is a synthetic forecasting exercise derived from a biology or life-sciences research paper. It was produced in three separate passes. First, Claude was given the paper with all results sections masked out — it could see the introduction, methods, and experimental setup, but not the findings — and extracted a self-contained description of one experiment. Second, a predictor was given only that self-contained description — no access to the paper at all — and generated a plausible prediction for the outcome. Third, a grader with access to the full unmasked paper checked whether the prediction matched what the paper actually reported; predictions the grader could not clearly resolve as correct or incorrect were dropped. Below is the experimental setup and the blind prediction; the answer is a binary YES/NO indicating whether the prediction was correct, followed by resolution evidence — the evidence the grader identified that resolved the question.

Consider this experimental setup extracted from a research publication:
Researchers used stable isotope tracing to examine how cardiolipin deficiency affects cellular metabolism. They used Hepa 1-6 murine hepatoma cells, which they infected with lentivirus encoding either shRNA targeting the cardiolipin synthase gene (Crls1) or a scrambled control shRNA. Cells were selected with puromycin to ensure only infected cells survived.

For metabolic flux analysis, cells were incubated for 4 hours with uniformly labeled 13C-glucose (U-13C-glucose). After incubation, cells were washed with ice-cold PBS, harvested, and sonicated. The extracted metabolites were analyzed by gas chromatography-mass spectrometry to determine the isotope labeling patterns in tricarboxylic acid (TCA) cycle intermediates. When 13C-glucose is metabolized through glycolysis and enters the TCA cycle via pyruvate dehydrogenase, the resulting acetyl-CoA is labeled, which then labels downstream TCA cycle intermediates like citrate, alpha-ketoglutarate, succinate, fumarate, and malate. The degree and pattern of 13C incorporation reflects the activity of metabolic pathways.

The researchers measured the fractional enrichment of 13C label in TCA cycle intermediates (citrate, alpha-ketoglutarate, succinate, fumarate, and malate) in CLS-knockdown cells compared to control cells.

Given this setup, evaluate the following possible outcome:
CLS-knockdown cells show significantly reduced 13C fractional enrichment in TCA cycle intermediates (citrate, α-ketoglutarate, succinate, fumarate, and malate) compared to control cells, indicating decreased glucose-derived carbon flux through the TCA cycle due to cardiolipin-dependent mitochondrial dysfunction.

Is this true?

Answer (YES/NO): NO